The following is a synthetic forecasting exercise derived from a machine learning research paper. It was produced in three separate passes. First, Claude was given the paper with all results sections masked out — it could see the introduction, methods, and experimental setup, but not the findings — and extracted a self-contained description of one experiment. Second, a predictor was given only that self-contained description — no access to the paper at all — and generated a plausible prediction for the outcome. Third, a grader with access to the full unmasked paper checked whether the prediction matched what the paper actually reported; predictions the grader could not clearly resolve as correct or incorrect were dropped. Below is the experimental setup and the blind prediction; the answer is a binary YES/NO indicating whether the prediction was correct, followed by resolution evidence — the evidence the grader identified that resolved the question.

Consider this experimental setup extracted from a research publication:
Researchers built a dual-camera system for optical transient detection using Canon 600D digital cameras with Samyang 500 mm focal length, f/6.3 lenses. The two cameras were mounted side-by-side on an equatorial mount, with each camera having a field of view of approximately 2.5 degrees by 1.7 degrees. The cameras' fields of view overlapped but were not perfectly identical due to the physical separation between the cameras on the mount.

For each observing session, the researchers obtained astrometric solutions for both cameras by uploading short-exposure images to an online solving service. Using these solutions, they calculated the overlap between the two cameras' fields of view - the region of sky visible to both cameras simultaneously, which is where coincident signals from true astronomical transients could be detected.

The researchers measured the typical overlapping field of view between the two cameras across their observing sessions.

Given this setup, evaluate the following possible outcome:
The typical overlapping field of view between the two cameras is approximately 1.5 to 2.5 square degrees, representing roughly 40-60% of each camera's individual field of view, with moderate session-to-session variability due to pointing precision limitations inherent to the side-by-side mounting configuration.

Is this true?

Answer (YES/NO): NO